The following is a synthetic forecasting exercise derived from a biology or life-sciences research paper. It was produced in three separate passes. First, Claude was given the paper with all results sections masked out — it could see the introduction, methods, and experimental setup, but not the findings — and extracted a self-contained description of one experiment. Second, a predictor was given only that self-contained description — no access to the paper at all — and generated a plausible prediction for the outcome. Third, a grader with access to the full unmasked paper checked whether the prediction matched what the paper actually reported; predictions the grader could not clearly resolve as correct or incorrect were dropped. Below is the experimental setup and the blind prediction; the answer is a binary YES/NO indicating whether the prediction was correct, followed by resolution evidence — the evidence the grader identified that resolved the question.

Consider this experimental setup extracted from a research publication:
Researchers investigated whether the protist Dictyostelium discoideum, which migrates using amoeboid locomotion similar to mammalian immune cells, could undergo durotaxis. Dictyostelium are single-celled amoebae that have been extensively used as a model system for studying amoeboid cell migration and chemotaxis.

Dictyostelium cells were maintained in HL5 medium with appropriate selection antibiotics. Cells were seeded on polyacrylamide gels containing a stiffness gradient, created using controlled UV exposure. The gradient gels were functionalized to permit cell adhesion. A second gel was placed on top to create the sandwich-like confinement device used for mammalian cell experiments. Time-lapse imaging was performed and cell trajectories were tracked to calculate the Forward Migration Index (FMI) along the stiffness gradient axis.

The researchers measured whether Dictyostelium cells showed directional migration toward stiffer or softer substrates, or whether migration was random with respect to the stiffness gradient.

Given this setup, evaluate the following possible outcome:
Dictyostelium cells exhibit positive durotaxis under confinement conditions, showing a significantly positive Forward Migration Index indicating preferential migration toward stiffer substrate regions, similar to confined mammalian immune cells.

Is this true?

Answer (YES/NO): YES